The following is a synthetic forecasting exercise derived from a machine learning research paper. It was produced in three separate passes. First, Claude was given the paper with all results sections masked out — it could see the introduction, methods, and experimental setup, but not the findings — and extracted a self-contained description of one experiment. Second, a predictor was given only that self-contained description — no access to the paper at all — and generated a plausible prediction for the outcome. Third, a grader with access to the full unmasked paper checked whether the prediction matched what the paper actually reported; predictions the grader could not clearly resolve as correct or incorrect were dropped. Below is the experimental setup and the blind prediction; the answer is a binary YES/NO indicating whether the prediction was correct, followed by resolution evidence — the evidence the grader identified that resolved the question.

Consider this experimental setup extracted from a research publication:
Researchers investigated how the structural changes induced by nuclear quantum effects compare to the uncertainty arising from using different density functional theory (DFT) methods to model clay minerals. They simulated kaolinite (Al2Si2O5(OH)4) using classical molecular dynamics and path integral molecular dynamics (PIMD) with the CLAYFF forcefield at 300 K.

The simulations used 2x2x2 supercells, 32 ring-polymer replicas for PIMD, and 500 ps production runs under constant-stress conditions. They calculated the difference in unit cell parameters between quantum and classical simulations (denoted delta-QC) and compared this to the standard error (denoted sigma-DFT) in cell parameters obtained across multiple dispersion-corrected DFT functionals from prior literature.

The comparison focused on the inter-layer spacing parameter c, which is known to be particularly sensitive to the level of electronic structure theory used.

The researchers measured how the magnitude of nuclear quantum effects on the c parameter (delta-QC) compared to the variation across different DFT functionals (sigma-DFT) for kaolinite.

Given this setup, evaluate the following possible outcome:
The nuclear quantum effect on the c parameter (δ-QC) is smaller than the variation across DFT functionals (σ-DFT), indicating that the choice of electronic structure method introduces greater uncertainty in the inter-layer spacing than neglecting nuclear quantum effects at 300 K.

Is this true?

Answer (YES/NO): YES